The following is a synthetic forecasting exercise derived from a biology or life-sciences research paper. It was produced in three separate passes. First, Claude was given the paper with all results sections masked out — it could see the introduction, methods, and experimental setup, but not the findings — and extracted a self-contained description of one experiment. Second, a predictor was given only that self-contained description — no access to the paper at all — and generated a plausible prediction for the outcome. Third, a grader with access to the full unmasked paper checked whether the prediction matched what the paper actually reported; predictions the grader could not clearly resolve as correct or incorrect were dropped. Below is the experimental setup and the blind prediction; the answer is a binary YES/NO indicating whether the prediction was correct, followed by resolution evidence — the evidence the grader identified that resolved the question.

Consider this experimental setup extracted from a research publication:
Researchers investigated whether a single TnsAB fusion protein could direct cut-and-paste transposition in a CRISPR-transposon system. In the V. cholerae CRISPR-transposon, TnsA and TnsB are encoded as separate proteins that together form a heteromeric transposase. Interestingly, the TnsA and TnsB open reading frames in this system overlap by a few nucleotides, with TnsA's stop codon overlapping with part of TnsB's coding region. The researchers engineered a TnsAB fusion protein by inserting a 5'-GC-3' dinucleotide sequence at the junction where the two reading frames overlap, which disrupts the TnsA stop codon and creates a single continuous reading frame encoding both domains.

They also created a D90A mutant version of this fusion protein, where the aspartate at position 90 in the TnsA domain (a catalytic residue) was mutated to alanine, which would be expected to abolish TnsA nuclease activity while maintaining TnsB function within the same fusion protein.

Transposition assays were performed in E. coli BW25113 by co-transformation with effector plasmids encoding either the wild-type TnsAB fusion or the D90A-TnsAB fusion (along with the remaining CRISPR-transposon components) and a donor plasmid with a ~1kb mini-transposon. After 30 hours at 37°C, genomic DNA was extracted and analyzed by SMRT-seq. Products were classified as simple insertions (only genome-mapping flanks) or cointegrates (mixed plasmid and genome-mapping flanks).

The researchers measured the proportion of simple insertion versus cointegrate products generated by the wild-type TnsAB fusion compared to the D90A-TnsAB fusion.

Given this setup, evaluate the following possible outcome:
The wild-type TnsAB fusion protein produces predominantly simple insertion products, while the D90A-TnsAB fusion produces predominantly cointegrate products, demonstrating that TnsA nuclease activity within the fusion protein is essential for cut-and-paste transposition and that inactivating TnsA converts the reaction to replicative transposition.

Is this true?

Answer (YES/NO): YES